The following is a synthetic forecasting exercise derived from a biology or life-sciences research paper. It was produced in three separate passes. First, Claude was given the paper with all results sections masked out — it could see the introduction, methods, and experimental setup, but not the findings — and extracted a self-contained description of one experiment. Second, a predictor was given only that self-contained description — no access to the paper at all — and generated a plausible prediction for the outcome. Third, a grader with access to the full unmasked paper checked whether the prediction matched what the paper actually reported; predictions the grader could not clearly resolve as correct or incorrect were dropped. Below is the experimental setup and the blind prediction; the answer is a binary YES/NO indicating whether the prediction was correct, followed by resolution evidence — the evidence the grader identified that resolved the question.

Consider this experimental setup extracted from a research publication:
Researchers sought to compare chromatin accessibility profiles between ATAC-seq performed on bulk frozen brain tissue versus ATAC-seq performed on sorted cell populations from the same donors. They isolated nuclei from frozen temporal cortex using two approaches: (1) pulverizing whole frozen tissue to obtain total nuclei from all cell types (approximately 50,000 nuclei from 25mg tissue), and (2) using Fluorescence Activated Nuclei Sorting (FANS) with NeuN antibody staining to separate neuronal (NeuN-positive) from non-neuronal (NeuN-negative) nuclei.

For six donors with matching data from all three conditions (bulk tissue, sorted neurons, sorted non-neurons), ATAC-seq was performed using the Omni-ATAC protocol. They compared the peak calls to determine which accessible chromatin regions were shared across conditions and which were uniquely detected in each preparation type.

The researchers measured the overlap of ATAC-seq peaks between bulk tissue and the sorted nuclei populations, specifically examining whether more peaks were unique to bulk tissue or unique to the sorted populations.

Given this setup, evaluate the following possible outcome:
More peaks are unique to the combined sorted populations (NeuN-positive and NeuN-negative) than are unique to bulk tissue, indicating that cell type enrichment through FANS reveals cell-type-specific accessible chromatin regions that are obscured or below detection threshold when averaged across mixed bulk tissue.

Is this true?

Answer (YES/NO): YES